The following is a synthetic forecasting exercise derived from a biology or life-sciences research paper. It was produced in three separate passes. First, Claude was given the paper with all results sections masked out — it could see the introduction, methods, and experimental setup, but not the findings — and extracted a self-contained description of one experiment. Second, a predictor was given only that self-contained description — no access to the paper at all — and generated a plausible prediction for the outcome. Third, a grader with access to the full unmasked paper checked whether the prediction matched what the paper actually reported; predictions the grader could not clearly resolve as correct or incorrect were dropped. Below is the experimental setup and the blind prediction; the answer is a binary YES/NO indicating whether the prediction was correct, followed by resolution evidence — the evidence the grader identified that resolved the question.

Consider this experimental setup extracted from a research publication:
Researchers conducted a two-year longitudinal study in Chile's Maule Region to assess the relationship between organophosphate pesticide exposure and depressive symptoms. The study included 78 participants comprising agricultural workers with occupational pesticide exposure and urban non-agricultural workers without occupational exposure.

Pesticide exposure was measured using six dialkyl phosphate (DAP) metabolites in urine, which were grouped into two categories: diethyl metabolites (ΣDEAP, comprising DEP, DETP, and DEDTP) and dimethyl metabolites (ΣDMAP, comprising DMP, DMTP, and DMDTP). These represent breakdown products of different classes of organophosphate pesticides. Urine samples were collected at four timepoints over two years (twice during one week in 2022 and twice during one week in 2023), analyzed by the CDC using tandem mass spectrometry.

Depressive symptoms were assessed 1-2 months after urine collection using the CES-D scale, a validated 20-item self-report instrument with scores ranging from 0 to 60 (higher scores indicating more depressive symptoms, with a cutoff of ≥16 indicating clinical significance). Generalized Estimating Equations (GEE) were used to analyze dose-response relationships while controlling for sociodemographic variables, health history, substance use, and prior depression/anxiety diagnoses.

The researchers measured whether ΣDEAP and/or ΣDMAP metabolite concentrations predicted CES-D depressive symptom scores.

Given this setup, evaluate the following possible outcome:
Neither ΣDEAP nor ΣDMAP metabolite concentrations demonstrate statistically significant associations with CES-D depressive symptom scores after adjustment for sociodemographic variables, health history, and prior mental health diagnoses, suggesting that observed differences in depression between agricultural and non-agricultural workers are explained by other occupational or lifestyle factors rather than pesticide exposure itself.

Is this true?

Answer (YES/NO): NO